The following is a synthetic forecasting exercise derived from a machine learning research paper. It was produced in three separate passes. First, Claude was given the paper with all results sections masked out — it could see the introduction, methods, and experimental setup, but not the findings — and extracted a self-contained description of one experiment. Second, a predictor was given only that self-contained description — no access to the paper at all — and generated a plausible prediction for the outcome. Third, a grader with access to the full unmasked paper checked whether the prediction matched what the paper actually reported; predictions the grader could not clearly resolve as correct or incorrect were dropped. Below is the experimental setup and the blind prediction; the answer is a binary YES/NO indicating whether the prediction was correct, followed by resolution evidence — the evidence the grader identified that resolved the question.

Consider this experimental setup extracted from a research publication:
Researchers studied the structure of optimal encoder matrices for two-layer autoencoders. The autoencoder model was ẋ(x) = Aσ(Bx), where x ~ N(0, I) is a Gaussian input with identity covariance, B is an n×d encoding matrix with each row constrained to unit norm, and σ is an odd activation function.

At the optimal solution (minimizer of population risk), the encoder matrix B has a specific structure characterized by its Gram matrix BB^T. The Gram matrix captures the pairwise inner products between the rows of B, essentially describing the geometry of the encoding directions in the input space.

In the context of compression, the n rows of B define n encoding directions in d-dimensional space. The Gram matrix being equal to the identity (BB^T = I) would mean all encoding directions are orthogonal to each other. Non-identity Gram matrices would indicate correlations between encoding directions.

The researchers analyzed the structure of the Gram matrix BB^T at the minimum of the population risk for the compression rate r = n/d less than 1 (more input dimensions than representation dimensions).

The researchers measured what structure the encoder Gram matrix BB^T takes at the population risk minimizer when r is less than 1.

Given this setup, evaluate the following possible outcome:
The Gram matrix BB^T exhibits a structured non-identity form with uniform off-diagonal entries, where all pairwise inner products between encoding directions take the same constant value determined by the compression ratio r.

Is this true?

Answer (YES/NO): NO